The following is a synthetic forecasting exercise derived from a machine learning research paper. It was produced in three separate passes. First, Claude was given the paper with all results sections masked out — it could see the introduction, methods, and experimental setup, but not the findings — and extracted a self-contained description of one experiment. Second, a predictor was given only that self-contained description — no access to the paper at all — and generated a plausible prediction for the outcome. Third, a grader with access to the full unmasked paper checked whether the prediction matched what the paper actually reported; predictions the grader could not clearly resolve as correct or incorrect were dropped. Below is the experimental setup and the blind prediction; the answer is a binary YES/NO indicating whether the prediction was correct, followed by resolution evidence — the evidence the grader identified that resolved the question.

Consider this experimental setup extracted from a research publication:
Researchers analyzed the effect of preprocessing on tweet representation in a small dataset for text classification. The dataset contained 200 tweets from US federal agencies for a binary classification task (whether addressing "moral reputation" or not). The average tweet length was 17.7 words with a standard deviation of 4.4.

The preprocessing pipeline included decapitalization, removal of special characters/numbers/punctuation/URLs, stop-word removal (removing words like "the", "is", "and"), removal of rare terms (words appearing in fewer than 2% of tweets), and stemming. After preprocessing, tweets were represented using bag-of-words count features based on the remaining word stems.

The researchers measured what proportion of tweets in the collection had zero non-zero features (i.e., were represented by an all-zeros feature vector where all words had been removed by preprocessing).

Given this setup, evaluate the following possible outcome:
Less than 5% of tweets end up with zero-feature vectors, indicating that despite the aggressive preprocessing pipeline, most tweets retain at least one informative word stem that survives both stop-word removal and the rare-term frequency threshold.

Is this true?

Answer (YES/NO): NO